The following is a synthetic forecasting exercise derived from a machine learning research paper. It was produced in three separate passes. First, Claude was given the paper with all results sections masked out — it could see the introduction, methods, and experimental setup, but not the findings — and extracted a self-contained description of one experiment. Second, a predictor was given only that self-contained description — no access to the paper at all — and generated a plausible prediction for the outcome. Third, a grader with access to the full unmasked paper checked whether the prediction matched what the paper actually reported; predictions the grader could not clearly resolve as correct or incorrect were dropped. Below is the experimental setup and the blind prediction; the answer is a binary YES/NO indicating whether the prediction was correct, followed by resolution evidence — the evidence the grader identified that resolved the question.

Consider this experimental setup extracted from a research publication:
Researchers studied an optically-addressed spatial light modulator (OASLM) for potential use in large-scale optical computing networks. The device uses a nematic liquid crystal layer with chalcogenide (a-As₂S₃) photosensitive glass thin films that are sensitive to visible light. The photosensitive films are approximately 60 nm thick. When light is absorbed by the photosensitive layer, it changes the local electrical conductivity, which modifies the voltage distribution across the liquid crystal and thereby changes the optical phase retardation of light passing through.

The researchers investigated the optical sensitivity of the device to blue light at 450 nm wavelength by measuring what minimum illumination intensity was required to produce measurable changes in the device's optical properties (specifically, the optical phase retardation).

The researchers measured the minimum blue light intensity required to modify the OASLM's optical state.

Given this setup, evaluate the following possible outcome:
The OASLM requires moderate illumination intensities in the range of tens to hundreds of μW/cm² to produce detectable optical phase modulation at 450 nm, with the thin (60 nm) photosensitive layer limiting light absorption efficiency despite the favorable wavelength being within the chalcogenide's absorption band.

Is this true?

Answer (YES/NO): NO